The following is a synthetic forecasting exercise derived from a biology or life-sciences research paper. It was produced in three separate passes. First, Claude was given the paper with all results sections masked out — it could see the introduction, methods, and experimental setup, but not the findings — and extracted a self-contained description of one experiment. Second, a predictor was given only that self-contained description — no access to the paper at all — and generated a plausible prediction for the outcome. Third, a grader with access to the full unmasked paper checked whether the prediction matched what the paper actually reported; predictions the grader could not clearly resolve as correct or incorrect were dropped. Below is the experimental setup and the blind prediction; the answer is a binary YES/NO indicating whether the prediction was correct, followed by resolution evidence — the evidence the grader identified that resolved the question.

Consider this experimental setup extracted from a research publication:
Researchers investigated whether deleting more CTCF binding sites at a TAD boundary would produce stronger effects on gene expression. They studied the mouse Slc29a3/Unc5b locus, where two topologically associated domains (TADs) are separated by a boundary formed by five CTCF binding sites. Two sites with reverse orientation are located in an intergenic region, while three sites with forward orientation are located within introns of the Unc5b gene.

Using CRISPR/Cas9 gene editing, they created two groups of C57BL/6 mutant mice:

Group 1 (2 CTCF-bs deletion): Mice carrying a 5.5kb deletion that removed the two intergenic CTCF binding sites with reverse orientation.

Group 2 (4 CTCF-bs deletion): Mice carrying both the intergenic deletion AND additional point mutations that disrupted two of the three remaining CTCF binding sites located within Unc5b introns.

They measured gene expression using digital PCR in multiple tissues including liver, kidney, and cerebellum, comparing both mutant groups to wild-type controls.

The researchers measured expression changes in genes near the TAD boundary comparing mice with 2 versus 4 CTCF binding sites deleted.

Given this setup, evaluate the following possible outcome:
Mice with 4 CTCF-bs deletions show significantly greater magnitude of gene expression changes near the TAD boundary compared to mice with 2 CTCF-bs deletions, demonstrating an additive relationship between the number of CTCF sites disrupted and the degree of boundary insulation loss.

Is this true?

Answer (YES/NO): NO